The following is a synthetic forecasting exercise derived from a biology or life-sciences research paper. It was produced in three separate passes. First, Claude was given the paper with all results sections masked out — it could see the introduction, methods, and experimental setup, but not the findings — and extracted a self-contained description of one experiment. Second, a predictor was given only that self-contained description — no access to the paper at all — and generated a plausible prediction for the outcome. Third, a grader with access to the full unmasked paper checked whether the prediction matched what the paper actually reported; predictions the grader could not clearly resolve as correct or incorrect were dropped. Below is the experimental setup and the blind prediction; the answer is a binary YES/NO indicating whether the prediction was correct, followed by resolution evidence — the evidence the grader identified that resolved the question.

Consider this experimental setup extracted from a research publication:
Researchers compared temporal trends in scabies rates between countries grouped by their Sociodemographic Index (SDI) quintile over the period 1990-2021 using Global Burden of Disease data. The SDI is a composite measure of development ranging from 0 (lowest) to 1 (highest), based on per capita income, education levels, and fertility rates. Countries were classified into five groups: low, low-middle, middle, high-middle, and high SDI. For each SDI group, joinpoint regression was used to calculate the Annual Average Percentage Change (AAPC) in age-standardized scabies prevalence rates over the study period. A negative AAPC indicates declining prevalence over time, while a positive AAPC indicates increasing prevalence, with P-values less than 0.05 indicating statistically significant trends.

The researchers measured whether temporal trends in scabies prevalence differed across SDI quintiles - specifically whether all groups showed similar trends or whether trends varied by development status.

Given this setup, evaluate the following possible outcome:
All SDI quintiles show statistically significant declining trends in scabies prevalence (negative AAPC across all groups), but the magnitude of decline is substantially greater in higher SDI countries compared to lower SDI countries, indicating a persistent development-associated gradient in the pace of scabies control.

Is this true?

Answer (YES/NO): NO